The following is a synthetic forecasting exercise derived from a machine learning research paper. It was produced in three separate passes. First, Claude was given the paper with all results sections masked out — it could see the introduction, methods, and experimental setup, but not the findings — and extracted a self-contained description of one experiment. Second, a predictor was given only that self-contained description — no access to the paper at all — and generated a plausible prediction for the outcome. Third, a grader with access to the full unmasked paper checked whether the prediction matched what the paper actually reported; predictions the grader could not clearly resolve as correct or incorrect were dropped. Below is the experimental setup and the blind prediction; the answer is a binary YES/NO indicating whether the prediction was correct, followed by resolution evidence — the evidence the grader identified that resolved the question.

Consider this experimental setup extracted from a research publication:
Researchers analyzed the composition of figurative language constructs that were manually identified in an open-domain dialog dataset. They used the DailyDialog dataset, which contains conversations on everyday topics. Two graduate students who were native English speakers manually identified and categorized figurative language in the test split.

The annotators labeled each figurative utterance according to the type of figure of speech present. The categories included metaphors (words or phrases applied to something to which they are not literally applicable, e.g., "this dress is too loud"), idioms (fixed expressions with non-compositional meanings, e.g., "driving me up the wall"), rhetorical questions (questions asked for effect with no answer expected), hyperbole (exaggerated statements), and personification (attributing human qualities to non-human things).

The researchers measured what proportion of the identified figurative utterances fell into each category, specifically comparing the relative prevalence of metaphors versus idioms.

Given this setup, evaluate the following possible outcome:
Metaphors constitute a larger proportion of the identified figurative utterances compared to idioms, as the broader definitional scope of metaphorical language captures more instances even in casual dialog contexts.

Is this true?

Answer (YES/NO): NO